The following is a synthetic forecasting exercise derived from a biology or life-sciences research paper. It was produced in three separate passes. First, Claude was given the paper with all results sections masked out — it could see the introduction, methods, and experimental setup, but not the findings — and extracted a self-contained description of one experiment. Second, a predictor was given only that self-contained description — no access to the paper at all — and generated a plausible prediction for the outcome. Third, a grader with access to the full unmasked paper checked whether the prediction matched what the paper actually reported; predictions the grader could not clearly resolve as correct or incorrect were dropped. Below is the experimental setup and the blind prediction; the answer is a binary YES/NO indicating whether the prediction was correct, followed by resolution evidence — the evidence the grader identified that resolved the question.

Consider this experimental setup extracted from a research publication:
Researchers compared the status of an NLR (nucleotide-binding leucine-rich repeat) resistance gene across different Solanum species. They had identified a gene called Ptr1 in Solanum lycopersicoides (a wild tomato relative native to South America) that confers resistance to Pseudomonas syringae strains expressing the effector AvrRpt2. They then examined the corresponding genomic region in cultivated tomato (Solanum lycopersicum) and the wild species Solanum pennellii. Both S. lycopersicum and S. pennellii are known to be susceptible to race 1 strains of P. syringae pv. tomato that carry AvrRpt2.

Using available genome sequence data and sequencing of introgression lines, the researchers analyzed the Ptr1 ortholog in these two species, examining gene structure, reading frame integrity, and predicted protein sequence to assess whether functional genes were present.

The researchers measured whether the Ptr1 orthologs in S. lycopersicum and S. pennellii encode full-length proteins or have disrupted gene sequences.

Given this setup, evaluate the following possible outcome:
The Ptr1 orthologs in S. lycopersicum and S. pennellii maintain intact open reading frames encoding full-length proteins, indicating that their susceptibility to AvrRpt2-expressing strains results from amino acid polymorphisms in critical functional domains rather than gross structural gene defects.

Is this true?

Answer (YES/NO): NO